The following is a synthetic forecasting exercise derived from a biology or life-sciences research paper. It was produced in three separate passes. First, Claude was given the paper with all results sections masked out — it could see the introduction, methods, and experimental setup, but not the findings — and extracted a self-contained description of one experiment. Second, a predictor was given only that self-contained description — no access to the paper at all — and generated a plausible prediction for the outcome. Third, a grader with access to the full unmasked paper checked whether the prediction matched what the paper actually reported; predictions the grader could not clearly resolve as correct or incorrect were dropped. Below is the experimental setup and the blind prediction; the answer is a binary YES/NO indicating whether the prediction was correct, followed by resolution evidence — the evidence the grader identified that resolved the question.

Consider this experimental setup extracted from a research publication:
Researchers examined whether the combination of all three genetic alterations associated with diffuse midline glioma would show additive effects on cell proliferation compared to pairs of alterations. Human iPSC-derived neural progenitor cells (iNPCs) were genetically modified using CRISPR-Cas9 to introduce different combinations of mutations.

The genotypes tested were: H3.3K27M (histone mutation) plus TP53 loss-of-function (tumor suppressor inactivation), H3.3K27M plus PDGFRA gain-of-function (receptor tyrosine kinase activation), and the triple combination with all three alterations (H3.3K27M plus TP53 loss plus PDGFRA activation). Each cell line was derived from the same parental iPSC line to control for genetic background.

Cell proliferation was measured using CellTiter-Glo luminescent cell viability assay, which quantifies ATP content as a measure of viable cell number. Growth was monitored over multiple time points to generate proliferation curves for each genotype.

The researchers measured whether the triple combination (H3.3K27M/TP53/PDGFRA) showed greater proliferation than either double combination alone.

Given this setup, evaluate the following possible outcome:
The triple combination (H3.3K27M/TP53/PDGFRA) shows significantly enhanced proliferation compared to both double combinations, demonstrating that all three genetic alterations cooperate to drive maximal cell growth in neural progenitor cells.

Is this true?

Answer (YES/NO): YES